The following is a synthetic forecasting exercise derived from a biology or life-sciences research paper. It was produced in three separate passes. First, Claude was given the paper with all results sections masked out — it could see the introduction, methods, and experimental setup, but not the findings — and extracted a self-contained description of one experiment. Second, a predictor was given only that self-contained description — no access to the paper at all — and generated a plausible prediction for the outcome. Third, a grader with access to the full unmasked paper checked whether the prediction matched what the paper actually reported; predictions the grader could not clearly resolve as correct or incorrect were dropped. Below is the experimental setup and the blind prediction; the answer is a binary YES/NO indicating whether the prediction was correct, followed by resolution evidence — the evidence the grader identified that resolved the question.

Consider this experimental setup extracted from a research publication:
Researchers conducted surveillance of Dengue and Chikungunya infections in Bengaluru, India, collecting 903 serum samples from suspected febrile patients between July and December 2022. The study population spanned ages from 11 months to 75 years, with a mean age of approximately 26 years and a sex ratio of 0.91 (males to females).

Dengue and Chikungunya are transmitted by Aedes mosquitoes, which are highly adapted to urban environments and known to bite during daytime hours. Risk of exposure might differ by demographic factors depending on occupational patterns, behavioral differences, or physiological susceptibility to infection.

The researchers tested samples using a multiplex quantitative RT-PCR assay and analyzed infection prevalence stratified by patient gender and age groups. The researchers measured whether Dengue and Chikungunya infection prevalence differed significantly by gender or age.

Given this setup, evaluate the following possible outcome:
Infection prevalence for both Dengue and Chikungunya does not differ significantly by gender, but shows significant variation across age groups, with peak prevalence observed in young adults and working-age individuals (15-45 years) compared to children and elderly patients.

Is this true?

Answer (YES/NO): NO